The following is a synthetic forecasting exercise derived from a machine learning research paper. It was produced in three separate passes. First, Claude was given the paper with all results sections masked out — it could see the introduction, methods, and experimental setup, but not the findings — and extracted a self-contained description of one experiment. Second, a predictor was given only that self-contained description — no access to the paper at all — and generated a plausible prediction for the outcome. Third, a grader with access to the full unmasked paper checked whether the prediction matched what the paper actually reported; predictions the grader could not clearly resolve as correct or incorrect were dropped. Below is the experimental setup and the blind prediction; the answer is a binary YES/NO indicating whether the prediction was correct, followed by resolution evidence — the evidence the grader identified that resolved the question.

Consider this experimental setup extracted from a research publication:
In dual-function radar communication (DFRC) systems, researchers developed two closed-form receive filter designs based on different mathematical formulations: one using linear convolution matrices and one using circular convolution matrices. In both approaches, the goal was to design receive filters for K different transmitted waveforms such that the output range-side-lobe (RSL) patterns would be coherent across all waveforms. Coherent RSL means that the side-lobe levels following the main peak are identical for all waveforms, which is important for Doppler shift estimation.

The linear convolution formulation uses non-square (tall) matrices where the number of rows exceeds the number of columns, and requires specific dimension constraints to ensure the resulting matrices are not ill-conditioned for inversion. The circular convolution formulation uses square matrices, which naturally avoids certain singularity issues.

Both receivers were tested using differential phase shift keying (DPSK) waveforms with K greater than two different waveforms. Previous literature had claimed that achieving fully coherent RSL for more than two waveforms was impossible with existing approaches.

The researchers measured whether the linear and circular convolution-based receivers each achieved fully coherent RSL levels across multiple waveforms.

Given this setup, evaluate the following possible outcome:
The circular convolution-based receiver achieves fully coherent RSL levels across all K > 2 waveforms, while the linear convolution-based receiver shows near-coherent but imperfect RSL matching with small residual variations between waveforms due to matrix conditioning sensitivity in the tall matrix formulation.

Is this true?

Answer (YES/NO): NO